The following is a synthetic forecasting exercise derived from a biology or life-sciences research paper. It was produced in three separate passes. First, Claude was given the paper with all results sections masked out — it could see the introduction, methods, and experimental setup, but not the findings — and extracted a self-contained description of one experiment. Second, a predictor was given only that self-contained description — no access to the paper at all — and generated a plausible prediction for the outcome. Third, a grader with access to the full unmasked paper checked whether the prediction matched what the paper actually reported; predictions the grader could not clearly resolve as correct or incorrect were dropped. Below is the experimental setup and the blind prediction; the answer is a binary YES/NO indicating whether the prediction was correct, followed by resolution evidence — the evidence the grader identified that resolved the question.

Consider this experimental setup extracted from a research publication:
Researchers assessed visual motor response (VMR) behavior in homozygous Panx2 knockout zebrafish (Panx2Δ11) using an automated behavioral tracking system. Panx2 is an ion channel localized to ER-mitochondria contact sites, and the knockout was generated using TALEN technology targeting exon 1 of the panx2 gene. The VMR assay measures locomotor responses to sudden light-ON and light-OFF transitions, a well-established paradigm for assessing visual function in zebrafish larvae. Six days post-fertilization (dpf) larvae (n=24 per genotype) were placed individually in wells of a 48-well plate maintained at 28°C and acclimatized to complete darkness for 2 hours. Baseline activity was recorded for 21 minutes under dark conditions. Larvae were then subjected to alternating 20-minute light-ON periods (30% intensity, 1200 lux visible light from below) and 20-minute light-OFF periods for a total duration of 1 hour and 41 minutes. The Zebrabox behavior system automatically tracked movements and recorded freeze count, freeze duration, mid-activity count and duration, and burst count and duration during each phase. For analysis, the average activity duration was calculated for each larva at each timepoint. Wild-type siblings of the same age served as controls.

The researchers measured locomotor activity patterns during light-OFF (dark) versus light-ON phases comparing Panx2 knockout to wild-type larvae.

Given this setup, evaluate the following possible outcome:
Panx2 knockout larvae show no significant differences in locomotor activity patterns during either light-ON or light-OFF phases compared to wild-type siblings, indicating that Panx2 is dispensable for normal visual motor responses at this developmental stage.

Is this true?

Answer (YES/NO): NO